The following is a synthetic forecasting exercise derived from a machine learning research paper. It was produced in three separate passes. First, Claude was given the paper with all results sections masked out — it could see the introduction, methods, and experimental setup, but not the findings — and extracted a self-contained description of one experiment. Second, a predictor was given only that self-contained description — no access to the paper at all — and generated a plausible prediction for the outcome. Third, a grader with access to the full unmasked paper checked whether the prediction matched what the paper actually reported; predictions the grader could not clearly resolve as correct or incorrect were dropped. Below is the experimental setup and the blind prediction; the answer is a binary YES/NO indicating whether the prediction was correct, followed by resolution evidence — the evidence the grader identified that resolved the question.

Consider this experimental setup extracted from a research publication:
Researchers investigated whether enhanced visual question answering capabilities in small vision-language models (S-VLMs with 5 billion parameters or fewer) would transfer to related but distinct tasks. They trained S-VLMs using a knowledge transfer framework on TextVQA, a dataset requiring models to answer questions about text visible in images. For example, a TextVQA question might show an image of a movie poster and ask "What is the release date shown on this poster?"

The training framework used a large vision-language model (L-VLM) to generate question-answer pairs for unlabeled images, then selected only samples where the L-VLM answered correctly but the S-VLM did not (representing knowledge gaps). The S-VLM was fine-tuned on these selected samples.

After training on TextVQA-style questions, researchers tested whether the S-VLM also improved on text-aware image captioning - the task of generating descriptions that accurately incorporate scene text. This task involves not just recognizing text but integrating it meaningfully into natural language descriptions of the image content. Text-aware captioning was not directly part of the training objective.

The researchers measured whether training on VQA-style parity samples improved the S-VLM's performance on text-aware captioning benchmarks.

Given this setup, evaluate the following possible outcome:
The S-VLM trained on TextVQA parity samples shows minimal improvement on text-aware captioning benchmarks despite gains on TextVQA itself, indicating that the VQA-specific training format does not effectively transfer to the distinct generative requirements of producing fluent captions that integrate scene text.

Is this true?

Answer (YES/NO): NO